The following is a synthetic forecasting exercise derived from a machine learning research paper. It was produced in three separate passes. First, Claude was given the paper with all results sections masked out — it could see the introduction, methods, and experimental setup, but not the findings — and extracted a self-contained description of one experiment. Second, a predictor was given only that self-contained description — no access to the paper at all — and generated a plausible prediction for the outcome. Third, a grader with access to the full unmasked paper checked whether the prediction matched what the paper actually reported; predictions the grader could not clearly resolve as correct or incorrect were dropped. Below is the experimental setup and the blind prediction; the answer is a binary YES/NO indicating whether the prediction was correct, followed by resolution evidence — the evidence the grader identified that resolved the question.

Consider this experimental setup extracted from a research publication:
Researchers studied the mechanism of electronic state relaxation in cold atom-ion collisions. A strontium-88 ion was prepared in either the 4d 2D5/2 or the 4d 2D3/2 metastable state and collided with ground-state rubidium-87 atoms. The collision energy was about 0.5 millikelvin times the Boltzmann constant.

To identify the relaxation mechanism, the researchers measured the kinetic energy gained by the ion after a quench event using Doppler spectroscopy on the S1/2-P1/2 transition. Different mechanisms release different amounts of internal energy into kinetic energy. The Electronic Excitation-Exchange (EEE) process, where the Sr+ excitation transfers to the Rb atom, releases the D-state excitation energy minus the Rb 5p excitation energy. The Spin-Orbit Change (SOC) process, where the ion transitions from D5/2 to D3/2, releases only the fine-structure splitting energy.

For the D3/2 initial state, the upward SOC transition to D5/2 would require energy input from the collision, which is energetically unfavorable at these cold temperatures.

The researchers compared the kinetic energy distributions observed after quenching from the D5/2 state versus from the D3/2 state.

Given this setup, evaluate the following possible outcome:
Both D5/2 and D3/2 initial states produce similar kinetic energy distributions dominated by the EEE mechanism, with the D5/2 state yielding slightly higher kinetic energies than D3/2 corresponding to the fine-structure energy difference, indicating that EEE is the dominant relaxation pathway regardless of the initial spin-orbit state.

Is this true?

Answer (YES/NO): NO